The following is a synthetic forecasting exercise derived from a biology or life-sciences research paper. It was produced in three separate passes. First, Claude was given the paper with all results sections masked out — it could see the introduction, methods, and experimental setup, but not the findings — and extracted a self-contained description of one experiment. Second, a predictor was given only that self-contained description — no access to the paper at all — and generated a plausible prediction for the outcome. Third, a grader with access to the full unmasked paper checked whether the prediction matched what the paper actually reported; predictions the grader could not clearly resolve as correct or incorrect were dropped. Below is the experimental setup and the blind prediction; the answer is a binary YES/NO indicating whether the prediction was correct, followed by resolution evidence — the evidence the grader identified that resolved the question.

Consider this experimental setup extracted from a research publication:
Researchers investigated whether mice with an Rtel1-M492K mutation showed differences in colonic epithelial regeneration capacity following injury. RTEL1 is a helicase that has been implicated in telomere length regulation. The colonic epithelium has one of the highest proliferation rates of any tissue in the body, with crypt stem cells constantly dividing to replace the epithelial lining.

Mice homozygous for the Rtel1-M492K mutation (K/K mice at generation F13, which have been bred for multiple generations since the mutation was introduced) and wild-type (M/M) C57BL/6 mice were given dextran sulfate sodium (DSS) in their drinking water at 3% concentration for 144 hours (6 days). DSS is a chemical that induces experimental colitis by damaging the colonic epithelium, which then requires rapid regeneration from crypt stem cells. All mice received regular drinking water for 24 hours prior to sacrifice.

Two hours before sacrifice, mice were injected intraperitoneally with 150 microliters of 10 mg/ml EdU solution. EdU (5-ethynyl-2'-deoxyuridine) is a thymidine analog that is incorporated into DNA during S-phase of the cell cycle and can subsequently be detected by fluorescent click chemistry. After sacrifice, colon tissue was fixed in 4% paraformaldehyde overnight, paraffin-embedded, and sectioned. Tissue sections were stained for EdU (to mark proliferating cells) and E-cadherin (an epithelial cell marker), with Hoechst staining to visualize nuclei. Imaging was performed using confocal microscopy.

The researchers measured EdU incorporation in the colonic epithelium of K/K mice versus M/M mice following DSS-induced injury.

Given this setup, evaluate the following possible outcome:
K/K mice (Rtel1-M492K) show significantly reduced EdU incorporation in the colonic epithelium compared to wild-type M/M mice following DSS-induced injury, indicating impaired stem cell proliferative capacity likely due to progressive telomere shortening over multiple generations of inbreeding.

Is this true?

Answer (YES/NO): YES